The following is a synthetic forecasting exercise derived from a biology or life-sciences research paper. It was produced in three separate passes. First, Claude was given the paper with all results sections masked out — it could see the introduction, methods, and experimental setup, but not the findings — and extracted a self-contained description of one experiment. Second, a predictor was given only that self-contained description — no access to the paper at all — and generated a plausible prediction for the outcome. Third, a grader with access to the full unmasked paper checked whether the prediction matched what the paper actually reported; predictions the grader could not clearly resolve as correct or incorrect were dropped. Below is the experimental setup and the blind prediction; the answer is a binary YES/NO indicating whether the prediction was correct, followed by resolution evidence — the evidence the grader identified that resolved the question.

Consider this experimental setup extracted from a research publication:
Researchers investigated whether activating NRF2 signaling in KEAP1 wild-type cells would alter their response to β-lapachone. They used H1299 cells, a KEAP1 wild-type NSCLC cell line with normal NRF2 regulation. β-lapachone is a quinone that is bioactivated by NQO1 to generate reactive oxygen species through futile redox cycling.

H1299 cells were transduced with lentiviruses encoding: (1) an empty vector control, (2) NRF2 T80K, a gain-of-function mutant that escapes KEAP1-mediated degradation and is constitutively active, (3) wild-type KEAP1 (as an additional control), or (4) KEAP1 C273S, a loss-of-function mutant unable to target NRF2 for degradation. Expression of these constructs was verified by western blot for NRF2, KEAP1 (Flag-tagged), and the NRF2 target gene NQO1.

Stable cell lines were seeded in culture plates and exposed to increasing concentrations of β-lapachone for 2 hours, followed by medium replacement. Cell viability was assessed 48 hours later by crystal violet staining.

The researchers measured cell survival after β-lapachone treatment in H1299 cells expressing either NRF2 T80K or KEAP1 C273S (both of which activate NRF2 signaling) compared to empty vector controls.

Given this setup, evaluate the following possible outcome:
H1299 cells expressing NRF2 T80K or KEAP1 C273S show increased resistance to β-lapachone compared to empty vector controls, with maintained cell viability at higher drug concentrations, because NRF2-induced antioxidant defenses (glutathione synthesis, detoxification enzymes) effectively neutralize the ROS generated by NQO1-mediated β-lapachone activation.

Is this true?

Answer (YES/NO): YES